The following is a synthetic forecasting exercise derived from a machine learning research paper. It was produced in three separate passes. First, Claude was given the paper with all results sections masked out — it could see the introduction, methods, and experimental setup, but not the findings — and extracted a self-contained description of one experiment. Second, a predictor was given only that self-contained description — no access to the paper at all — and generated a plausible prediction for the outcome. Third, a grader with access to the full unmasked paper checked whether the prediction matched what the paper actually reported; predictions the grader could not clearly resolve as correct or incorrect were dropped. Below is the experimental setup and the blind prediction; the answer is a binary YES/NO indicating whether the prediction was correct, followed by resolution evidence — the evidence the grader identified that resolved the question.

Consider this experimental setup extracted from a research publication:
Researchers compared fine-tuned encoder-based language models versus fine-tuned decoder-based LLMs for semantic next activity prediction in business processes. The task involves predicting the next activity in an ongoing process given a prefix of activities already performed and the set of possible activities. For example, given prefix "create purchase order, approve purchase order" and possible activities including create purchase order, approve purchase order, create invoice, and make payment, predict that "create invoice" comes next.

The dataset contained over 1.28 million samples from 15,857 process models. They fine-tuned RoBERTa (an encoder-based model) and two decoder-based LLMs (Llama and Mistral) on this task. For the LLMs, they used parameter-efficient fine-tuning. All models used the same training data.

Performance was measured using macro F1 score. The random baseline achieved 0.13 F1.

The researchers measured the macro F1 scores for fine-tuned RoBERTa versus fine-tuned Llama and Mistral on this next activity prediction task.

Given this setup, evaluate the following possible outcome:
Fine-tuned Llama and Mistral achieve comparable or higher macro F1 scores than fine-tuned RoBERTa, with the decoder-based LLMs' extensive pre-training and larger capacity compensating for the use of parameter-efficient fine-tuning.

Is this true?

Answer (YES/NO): YES